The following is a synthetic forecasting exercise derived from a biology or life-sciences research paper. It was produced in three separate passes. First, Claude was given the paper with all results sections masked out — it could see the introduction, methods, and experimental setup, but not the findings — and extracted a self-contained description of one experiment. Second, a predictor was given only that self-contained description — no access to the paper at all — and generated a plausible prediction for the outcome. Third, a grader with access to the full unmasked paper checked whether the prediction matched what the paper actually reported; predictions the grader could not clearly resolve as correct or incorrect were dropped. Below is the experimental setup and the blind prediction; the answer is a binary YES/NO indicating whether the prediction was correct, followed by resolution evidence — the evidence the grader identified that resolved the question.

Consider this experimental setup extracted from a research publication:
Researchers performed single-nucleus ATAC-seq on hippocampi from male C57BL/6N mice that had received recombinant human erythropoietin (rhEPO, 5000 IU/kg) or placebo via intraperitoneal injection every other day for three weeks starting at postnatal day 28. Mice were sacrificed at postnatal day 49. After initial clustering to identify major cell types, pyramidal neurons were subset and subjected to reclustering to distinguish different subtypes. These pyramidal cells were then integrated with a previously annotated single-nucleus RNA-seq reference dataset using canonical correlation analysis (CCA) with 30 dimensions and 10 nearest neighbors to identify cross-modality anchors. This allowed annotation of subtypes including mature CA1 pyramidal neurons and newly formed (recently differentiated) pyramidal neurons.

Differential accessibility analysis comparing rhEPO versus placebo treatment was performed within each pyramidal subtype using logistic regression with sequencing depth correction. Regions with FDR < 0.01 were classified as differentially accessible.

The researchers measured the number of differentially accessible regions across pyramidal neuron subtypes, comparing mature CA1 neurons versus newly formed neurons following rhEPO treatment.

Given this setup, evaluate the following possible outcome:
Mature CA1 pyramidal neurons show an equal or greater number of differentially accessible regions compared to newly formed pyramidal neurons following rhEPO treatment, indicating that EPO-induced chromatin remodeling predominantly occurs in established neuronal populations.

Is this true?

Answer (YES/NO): NO